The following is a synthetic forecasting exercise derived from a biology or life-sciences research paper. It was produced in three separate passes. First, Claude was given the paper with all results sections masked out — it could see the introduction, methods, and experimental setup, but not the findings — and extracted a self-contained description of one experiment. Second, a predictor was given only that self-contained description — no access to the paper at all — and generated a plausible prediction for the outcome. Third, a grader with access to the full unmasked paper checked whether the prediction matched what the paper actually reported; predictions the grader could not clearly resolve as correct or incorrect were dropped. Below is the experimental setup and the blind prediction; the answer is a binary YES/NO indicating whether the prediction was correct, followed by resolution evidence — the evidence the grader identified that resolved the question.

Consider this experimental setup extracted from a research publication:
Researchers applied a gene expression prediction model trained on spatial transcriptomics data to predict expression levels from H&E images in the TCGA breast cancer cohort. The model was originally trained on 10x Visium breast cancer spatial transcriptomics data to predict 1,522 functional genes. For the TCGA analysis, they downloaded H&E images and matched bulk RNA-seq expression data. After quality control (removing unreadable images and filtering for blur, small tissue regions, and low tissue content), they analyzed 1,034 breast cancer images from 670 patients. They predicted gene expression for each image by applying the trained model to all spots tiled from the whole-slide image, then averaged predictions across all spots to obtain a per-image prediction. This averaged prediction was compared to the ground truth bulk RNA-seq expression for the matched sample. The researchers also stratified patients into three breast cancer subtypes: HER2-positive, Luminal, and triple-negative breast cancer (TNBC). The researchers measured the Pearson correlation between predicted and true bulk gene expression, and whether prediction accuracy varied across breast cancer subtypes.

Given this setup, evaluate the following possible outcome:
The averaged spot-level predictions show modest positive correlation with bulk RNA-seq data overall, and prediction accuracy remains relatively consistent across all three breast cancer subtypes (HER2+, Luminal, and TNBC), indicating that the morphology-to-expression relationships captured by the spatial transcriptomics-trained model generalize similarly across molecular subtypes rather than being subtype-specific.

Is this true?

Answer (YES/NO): NO